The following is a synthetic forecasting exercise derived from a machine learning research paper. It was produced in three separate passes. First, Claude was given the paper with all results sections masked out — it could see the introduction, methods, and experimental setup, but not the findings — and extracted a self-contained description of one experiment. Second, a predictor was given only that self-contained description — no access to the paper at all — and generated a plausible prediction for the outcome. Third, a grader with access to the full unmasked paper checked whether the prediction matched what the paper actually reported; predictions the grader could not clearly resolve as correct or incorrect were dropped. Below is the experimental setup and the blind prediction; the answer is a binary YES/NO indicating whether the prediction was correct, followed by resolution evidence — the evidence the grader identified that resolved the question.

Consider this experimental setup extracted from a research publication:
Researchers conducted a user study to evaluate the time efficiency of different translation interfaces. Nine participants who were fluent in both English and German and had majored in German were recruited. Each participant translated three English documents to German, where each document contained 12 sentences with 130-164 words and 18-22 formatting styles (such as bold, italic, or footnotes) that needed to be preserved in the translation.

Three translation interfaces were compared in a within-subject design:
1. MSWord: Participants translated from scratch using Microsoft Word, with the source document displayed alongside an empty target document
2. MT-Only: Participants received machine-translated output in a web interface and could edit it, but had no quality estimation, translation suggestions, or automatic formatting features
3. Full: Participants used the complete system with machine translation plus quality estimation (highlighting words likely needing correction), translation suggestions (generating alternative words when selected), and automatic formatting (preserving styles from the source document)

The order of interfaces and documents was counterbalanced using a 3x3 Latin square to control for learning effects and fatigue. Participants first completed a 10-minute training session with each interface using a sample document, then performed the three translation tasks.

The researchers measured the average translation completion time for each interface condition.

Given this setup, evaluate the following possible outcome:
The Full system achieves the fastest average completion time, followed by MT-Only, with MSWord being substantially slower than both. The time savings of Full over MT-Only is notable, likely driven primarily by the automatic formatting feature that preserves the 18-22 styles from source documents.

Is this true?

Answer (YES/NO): NO